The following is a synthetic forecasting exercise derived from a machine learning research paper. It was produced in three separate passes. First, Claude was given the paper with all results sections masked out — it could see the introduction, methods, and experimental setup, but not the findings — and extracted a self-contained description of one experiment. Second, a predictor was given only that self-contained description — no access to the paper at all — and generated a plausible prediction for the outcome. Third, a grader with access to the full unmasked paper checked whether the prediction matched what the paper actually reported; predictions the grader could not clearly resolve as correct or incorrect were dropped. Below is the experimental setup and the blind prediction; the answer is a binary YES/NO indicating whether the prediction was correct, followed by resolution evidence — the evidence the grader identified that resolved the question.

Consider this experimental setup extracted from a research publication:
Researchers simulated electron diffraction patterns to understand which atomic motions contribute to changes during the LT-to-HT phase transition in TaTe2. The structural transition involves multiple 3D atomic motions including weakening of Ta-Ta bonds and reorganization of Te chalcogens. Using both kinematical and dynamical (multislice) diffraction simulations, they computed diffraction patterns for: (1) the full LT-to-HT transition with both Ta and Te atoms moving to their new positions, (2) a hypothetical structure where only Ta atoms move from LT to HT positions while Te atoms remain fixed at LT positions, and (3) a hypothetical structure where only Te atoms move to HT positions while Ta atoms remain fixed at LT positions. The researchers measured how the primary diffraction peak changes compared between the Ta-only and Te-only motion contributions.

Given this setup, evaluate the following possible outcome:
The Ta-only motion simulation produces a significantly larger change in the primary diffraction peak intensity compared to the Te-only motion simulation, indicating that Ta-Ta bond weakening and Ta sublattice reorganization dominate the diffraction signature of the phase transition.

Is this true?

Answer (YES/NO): YES